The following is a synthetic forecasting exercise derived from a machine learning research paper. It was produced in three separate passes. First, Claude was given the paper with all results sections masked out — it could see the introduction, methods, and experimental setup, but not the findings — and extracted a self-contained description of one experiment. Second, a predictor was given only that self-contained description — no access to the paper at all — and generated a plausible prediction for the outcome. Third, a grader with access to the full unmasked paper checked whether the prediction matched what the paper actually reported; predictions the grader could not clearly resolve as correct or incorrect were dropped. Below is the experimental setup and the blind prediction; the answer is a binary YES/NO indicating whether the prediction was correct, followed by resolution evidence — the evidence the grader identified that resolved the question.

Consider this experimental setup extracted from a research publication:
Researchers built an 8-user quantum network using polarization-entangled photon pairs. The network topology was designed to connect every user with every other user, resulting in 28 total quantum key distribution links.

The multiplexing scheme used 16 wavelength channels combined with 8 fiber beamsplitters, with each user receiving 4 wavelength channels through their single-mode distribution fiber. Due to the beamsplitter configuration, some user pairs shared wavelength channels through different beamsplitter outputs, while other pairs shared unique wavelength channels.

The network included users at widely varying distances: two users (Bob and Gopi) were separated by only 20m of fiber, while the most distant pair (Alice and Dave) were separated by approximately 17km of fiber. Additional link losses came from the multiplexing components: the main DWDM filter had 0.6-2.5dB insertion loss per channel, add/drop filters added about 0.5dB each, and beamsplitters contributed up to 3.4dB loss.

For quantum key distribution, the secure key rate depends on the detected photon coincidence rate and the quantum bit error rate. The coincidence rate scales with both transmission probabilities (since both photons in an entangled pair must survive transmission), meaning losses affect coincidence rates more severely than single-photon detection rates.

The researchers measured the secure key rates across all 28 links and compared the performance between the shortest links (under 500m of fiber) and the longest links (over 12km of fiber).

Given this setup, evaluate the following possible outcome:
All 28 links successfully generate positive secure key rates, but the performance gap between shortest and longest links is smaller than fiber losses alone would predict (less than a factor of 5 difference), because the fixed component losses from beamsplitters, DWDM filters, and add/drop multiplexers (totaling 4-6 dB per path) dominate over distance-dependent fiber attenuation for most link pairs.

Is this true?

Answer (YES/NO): NO